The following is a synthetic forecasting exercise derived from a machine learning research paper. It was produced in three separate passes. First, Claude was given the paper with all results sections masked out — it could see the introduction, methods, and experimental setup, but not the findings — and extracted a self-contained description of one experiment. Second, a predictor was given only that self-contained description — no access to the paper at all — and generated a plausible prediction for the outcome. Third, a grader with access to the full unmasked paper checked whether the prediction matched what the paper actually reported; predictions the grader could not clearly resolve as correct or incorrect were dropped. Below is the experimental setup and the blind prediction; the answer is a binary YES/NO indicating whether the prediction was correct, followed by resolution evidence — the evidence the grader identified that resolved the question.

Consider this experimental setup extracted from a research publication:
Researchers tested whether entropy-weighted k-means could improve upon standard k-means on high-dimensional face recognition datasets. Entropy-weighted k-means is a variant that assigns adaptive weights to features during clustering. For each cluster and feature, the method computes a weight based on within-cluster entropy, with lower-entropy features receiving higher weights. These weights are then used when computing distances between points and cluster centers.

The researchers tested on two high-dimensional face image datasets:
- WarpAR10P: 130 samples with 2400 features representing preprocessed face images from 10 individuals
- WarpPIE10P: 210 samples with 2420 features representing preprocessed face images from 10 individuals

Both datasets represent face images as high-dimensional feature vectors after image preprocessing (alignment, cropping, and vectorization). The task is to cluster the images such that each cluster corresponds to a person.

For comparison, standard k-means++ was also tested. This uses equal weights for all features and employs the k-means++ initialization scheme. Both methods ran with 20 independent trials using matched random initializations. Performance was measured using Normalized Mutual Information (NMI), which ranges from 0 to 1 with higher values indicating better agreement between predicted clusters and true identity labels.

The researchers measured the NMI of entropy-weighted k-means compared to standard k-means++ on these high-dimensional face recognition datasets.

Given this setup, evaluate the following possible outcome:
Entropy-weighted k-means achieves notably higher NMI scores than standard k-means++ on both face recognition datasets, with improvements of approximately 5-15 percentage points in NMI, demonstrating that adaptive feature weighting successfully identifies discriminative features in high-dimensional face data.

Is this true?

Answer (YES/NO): NO